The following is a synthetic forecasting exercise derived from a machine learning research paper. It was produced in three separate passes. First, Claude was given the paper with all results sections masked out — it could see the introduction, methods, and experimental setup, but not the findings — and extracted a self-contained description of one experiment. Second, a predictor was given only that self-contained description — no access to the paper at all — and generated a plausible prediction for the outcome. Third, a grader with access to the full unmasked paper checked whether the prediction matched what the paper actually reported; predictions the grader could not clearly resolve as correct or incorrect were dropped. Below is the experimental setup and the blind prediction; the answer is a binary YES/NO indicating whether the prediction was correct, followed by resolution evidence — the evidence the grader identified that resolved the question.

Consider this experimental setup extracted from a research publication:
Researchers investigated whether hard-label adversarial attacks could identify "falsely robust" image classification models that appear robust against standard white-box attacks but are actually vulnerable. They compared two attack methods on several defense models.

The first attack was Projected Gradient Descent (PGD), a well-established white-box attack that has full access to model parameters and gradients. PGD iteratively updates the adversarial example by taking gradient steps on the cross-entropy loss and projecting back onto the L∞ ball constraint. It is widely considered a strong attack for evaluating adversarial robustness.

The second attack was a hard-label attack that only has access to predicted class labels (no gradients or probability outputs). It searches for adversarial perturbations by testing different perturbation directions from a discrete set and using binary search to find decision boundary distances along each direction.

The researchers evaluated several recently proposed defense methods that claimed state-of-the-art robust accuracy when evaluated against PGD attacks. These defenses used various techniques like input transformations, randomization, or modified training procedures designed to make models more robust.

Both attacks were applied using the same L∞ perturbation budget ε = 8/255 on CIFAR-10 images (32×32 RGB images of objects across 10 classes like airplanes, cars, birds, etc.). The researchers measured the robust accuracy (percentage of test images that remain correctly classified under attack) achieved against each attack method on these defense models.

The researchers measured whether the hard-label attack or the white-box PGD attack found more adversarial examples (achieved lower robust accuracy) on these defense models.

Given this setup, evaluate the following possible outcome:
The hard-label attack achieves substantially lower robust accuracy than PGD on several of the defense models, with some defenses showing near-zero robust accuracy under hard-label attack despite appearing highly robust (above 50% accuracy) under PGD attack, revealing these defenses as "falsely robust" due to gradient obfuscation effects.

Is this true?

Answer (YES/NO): NO